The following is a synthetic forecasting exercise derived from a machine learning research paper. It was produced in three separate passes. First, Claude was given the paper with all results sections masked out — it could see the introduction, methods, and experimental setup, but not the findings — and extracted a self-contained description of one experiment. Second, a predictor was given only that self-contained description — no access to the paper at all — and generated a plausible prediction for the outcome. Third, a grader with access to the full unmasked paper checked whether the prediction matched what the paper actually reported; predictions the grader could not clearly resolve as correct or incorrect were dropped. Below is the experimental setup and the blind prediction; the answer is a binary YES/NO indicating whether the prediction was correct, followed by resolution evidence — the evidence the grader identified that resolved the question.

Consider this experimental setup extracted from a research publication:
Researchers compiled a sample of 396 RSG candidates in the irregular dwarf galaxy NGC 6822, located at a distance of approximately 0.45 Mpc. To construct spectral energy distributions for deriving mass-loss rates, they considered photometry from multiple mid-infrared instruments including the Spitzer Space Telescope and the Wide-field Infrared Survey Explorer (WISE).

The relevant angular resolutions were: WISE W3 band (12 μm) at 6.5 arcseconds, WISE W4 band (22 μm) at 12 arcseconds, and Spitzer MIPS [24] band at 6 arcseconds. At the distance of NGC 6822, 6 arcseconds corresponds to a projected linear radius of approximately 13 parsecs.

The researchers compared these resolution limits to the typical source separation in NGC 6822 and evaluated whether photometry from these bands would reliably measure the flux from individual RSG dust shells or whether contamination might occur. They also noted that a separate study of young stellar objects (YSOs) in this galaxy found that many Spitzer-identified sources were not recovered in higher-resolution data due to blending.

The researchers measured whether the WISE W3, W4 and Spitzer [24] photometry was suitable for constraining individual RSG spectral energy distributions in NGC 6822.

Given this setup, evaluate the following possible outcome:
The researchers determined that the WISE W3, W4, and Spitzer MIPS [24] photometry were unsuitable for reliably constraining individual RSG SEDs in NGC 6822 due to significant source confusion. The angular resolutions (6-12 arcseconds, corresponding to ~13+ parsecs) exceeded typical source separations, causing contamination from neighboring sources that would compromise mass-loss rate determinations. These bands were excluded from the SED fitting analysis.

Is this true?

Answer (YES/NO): YES